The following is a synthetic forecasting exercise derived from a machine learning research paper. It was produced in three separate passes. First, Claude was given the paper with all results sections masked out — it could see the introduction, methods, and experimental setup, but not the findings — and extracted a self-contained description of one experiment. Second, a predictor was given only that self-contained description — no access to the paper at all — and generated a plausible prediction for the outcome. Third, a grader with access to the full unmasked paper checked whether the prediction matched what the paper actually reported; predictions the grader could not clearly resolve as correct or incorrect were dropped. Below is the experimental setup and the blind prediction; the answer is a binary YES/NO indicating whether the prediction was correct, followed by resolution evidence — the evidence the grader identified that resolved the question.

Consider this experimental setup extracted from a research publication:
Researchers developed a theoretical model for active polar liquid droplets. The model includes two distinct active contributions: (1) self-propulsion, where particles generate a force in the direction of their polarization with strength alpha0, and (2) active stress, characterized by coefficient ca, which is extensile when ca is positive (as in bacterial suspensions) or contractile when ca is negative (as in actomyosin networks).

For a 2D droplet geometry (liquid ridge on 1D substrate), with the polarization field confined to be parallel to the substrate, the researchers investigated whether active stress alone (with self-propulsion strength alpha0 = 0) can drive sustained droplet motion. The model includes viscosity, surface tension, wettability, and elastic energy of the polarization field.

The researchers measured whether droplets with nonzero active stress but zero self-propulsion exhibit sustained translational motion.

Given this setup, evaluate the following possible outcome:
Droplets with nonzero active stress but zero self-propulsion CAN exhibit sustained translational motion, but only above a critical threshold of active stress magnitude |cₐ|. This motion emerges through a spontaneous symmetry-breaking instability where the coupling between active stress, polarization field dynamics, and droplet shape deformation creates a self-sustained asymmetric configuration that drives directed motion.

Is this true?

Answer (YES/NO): NO